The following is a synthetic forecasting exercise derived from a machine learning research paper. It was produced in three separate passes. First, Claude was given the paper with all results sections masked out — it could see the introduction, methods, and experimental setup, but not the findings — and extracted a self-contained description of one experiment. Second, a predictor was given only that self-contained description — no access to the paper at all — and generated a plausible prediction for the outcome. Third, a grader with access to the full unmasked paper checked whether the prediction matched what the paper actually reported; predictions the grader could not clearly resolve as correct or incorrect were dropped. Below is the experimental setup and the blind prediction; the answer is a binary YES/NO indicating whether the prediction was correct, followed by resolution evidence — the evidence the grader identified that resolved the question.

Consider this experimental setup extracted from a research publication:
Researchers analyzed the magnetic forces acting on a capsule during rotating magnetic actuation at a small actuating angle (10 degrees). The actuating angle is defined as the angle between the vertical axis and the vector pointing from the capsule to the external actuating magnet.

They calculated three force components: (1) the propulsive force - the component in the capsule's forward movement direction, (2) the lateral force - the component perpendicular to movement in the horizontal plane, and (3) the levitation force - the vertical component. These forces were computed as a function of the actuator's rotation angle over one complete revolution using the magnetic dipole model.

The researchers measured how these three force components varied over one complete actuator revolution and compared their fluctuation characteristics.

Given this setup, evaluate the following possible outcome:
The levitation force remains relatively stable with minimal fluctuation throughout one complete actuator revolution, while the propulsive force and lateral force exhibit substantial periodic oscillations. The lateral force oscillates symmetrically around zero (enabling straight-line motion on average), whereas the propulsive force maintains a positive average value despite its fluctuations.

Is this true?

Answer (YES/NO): NO